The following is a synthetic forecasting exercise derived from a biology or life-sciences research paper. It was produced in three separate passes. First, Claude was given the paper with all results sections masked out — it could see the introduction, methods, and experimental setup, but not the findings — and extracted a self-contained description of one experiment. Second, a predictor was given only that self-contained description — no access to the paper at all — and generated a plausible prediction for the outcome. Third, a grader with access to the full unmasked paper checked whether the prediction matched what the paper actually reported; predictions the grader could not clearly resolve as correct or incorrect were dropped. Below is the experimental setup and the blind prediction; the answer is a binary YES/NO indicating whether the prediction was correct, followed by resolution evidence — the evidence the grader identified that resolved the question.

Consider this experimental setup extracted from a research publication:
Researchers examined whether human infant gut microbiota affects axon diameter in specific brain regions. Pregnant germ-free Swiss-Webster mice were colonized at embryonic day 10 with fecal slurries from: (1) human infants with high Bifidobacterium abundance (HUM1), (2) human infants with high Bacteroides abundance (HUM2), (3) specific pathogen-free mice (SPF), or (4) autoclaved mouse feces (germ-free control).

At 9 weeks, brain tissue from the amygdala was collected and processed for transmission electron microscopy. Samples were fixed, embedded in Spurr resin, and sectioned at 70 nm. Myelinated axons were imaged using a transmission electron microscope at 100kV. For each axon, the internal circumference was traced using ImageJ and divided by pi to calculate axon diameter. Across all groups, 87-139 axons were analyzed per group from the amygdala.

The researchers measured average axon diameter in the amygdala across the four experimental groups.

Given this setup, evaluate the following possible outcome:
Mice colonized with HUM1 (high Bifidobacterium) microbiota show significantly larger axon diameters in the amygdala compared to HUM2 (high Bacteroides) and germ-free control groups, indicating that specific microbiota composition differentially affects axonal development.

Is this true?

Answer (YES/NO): NO